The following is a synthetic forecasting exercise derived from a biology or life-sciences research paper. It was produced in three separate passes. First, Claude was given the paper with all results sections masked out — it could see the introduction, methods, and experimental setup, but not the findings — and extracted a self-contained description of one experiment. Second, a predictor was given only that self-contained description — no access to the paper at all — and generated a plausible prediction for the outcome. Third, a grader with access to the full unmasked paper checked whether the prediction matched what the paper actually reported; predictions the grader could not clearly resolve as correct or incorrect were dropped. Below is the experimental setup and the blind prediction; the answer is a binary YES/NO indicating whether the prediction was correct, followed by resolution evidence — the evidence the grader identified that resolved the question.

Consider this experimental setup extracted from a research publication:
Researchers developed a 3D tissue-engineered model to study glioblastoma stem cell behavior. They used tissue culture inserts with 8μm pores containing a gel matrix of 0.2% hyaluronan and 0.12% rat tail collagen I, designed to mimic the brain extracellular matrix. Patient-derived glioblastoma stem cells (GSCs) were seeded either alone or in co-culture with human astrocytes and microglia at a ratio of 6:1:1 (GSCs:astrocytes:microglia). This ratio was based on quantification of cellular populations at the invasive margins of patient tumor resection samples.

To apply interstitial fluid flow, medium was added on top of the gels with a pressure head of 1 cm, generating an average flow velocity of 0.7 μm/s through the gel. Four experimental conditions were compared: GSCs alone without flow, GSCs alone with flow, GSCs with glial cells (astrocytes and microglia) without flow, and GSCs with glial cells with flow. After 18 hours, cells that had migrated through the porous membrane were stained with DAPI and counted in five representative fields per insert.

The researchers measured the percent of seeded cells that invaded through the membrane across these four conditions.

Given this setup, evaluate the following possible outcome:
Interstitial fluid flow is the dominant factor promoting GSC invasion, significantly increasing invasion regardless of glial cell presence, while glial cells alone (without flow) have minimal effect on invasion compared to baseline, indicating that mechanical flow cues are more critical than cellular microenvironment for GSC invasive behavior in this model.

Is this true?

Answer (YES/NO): NO